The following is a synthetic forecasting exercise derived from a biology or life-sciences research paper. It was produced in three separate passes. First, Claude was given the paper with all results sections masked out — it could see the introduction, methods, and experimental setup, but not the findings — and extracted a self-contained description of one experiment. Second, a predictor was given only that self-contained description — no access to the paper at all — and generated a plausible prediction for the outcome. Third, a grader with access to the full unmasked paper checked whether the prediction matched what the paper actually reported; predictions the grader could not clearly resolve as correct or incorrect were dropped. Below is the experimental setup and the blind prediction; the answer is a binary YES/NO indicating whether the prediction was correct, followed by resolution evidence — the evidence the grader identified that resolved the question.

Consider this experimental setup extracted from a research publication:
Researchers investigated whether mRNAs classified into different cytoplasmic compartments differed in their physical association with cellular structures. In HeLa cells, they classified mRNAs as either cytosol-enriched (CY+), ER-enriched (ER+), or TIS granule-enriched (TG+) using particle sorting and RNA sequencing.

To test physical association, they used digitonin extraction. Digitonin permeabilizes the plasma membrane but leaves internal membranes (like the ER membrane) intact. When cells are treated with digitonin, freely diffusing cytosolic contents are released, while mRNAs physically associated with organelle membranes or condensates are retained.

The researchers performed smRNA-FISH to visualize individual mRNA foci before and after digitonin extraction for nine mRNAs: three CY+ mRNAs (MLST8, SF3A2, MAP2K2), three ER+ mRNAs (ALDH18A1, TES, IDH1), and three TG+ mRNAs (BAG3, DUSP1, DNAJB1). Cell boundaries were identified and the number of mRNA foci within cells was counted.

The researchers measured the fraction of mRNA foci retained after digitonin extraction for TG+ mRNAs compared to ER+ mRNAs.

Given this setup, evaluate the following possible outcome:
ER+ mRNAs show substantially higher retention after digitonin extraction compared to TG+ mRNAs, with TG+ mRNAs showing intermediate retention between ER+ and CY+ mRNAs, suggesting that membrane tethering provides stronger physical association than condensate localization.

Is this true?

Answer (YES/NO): NO